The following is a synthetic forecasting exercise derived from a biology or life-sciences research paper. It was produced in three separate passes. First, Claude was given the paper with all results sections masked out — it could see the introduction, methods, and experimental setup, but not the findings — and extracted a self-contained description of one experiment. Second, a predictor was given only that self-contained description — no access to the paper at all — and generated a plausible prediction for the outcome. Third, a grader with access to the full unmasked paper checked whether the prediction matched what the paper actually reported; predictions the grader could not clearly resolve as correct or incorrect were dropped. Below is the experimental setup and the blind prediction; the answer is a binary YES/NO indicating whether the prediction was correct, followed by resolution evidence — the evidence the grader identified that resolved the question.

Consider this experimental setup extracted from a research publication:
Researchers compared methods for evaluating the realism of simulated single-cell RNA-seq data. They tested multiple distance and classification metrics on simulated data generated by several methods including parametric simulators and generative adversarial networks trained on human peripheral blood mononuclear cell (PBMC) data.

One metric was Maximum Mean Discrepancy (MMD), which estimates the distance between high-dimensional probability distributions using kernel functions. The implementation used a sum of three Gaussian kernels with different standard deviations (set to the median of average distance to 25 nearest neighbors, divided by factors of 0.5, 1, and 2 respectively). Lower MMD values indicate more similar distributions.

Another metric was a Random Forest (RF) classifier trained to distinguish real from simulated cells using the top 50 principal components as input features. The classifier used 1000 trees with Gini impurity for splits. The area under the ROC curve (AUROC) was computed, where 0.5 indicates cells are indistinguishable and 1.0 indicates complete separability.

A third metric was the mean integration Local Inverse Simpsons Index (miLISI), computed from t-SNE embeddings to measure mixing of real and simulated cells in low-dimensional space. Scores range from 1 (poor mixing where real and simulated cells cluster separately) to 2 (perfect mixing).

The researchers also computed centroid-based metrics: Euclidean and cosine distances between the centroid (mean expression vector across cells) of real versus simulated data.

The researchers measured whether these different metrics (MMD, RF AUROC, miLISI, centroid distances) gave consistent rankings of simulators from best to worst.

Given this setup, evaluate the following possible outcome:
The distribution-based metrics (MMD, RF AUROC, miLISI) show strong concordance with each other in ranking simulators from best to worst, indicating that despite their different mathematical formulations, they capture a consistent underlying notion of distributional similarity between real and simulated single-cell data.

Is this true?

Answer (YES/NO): YES